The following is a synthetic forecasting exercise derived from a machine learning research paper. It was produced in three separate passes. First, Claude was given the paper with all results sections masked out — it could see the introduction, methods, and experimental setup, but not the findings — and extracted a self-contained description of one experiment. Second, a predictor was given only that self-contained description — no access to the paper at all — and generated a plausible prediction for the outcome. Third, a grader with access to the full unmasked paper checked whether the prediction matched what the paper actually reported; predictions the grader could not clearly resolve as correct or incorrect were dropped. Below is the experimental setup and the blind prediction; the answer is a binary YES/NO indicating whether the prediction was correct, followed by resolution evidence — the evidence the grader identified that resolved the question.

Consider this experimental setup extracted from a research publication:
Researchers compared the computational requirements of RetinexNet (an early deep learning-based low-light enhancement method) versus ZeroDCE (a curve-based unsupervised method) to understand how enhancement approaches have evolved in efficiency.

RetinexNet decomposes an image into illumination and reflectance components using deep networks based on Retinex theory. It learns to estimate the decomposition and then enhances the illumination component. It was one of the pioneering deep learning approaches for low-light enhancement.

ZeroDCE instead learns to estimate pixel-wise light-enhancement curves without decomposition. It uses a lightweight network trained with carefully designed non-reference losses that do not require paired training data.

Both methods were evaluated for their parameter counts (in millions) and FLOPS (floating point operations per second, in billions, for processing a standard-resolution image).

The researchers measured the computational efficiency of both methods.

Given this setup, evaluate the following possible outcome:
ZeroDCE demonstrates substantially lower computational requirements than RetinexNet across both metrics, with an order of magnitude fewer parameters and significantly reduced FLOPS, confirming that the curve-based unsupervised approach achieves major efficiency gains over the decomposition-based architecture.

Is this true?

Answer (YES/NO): YES